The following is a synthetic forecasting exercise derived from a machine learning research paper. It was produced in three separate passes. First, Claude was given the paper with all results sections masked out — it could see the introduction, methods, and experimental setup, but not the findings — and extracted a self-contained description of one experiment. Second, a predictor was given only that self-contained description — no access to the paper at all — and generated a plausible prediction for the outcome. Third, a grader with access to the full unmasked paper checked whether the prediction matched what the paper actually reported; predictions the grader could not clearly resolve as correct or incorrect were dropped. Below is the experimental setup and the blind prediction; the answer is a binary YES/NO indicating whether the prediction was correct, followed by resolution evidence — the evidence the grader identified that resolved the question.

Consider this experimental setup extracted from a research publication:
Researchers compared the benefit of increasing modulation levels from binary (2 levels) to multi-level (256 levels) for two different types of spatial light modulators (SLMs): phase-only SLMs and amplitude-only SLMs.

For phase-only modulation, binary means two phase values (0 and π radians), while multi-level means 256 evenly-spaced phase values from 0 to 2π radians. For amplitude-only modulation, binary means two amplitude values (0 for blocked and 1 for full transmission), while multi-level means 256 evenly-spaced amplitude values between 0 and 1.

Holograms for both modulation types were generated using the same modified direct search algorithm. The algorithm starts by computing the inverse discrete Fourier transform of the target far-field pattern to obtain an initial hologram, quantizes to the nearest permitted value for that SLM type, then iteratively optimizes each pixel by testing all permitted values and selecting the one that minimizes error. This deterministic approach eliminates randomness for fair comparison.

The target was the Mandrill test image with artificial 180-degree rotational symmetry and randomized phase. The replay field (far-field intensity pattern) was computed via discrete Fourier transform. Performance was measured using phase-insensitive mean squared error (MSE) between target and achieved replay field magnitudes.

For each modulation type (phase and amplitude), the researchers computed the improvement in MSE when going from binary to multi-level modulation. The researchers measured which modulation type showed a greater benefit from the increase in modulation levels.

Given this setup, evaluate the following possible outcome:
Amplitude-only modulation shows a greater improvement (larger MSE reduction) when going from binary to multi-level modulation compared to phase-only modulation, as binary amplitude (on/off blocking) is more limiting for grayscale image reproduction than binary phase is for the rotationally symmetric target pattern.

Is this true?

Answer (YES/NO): NO